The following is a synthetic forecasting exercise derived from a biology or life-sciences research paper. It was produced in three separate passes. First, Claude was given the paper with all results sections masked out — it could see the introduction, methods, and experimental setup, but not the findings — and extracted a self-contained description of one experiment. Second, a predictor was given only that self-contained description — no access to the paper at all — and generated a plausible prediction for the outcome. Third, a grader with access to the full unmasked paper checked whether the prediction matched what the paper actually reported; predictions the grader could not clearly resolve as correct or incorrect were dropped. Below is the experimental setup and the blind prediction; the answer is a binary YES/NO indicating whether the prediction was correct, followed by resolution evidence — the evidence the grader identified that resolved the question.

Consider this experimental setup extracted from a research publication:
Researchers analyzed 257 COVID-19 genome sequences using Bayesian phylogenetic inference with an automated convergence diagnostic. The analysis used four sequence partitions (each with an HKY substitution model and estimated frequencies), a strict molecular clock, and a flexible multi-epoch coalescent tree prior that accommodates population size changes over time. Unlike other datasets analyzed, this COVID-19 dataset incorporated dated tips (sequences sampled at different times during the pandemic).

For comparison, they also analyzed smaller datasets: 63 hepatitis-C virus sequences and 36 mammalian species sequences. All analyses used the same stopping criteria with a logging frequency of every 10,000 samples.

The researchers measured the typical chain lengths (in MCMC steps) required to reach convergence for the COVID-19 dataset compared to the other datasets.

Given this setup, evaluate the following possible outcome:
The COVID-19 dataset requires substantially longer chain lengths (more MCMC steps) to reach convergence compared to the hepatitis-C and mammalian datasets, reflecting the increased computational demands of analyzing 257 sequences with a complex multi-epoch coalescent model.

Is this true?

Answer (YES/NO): YES